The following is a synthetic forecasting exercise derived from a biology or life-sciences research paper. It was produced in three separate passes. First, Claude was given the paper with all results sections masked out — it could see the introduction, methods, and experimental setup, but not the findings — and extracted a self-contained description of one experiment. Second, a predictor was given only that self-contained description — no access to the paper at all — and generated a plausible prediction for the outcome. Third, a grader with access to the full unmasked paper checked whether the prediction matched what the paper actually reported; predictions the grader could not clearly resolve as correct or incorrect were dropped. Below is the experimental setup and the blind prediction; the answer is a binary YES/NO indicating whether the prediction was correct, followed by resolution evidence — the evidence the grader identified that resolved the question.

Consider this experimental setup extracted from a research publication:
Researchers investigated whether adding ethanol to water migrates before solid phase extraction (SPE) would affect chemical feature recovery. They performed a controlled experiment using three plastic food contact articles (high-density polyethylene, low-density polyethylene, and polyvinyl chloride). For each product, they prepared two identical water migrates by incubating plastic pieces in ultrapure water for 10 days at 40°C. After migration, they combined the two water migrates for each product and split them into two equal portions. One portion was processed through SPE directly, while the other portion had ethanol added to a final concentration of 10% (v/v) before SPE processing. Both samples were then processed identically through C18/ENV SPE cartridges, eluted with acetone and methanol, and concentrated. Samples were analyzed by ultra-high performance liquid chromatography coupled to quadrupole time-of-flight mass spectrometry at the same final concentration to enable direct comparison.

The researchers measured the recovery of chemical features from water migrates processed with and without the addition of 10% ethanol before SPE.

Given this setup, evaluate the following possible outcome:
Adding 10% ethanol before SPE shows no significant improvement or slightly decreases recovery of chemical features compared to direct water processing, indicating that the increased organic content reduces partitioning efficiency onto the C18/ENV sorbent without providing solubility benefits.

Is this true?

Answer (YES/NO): NO